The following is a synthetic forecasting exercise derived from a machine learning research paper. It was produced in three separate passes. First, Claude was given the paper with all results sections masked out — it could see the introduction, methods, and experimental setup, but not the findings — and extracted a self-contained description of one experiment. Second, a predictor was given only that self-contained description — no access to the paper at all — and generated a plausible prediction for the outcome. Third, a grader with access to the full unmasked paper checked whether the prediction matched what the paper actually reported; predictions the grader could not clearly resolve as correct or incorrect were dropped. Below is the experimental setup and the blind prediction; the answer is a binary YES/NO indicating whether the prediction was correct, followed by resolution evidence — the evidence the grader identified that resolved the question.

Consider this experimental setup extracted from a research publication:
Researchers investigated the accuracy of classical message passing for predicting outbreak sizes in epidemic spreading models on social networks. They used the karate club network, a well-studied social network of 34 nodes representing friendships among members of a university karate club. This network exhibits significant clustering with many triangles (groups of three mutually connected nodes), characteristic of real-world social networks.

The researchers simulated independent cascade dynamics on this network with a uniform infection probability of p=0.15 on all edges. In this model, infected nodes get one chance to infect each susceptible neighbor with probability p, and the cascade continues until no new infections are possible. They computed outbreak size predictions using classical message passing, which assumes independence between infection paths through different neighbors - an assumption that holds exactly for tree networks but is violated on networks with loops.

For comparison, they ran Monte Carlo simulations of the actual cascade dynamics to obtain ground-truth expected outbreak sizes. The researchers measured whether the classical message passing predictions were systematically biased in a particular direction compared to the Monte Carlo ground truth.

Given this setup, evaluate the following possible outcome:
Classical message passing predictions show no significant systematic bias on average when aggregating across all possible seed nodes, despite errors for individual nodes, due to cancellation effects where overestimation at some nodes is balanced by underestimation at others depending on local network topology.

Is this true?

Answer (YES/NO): NO